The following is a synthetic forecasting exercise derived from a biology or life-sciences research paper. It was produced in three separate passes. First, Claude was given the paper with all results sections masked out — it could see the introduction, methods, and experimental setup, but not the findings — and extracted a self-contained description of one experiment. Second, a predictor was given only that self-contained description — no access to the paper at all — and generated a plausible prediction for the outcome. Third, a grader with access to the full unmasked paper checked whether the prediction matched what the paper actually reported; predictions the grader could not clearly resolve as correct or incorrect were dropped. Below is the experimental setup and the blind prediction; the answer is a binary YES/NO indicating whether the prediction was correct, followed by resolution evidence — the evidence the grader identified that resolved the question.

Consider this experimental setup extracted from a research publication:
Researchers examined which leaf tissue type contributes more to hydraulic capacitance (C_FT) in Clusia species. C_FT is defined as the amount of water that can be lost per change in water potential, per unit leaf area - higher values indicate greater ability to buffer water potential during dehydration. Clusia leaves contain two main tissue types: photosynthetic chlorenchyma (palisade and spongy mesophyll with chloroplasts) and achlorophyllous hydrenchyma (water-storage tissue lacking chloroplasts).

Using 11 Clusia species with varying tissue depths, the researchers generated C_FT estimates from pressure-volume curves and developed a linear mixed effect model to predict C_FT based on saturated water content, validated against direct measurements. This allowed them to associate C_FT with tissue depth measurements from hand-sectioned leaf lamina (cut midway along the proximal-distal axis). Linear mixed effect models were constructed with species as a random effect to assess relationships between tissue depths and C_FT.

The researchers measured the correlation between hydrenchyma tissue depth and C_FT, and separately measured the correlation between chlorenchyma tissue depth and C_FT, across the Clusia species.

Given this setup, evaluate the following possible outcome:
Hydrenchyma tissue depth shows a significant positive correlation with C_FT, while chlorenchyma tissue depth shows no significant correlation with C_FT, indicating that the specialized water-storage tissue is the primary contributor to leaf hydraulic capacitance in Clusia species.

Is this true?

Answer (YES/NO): YES